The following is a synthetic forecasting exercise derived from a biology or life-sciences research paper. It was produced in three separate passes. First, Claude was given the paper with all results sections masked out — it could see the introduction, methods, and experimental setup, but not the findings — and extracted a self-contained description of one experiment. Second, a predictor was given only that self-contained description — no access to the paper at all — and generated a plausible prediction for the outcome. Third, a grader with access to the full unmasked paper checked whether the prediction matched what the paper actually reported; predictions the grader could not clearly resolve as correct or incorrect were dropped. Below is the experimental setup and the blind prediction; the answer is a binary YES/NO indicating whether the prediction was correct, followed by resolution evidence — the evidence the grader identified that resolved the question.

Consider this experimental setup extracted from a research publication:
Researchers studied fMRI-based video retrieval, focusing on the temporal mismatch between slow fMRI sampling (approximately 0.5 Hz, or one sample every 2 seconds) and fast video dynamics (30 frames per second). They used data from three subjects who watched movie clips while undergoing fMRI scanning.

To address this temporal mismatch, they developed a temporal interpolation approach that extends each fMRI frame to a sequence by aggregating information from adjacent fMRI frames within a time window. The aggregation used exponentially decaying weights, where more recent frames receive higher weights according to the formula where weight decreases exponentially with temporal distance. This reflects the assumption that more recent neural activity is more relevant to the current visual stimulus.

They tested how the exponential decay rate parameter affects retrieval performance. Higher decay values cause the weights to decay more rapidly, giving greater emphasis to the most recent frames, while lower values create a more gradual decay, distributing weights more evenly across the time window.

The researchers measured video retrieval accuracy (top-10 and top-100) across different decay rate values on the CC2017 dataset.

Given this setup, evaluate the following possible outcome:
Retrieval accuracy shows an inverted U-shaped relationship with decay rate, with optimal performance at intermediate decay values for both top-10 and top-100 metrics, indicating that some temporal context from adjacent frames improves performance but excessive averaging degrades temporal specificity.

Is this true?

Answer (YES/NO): NO